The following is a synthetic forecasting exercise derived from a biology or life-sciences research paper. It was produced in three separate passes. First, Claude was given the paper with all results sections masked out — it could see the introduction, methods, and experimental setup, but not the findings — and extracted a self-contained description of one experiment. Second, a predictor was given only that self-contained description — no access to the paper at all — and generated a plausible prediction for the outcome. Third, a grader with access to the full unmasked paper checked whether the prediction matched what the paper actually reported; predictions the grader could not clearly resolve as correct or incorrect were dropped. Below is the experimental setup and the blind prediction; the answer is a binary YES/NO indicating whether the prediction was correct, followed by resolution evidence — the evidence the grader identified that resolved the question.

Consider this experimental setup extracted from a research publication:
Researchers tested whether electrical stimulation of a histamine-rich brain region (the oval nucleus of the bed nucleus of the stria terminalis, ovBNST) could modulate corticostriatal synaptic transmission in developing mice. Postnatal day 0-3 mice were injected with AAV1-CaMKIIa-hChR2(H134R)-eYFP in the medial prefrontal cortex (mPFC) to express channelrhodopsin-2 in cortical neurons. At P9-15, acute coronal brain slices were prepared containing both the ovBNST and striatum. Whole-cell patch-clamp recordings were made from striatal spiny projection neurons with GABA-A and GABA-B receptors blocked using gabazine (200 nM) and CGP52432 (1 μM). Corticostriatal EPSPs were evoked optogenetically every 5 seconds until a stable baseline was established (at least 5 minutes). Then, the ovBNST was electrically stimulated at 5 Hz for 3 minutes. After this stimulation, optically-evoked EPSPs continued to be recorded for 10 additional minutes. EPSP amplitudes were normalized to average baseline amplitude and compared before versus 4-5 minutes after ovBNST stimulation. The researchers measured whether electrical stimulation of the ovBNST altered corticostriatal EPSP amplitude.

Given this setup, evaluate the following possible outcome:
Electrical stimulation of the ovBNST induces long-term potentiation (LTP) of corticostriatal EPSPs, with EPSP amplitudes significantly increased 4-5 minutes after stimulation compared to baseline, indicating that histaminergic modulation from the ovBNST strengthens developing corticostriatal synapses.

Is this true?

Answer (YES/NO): NO